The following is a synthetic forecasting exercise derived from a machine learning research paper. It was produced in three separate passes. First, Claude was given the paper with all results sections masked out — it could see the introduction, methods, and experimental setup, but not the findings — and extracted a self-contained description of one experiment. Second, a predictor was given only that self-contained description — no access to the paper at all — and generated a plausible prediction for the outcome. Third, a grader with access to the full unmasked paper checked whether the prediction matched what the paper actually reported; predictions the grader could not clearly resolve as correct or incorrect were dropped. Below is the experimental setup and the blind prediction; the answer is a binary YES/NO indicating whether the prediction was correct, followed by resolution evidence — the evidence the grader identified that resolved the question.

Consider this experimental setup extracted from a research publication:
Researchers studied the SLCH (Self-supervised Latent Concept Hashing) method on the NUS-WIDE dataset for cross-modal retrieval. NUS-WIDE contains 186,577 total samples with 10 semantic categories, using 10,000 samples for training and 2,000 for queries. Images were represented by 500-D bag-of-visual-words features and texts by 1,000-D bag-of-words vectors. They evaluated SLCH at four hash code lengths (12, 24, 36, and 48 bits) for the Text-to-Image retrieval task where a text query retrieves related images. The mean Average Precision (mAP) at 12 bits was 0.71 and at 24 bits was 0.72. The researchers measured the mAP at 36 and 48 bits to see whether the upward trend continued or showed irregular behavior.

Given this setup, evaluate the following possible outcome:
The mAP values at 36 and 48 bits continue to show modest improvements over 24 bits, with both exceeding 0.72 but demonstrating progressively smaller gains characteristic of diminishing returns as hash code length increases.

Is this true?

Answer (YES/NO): NO